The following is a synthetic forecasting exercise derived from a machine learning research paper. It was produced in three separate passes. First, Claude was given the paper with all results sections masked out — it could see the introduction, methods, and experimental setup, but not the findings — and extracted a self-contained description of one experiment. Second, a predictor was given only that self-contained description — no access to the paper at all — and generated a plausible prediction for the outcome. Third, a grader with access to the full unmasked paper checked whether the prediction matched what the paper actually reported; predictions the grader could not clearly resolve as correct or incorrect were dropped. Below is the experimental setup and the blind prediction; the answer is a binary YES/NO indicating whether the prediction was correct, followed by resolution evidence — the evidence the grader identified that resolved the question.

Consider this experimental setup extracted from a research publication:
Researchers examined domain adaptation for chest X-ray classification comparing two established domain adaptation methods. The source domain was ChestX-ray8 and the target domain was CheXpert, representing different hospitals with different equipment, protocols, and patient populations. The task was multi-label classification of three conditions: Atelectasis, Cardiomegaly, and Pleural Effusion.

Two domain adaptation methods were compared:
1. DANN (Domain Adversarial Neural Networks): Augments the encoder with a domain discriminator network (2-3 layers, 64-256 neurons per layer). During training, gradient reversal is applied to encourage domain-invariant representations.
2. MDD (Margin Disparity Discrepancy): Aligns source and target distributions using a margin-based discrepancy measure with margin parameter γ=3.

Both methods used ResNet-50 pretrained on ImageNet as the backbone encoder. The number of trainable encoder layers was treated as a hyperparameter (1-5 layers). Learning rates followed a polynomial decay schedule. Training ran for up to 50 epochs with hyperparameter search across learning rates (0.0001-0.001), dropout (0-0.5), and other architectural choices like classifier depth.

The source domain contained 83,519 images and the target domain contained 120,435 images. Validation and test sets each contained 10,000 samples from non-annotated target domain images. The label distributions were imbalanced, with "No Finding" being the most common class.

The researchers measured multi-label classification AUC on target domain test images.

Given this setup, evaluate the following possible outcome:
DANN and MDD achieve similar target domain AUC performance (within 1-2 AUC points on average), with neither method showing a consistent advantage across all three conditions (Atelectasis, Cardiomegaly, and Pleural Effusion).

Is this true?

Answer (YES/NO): NO